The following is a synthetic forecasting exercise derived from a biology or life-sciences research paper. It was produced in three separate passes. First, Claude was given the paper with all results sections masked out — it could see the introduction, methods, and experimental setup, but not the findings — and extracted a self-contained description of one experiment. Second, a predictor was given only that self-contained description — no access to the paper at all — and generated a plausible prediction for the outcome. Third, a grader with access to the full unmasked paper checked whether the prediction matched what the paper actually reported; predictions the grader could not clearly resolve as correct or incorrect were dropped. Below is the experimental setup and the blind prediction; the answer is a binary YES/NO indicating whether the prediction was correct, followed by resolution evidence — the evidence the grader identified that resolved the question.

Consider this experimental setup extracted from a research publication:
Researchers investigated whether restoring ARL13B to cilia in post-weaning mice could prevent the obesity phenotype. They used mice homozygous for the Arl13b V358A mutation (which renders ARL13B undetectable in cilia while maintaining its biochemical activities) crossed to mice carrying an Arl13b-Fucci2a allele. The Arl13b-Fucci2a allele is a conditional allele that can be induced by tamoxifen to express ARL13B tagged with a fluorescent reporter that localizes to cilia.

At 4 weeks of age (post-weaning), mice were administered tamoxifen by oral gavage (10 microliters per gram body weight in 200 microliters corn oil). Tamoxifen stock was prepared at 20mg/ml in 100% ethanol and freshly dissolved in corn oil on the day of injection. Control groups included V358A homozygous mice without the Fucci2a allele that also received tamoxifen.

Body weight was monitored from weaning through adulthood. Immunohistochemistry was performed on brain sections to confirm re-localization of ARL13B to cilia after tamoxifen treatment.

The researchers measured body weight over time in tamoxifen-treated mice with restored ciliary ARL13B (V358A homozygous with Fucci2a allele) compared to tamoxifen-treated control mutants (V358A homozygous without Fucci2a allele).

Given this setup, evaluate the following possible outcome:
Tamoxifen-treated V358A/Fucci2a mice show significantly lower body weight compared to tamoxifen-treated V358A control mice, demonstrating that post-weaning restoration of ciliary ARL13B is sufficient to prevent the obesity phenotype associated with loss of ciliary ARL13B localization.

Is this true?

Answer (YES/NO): YES